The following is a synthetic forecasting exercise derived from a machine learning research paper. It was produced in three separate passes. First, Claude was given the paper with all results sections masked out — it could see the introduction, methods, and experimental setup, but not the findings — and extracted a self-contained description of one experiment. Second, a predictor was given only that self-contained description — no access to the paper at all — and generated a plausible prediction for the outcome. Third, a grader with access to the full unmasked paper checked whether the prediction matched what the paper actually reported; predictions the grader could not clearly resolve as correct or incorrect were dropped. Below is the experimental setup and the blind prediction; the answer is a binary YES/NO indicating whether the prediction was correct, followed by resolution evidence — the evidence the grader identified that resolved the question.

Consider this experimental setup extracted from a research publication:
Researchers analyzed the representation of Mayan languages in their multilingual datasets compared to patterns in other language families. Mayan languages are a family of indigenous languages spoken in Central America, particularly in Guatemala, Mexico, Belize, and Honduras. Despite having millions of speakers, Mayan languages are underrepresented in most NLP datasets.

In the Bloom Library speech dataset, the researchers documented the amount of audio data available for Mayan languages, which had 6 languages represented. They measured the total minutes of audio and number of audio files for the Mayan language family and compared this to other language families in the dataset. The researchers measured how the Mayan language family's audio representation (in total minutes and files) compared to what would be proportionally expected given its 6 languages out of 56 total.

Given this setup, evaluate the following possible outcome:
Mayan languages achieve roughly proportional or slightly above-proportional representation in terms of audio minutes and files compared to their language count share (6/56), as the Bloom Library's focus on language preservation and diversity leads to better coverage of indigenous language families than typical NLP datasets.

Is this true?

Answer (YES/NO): YES